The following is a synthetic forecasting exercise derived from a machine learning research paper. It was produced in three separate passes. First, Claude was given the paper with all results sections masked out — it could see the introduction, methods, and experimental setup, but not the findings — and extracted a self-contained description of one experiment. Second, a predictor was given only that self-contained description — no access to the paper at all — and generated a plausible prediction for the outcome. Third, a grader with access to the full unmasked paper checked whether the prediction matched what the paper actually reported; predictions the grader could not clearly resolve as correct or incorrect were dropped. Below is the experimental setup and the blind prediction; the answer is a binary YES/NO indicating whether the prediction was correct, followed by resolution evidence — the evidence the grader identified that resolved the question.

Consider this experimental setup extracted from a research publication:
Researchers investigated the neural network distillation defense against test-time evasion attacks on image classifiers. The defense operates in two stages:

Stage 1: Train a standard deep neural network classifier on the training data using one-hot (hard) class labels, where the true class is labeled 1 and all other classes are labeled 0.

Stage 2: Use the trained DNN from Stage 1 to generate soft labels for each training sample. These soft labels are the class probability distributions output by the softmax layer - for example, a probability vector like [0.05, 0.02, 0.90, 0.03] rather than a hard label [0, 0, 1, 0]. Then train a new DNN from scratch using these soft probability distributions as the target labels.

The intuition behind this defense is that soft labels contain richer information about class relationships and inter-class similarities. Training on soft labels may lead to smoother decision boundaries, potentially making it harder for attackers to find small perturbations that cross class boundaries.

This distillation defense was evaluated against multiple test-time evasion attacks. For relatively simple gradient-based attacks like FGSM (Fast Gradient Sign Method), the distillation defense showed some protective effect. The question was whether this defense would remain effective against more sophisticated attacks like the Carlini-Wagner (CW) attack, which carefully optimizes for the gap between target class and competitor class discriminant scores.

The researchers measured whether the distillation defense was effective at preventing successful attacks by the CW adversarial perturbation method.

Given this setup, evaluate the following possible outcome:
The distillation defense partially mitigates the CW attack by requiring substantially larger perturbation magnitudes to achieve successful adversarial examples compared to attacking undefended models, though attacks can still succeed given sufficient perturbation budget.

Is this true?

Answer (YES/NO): NO